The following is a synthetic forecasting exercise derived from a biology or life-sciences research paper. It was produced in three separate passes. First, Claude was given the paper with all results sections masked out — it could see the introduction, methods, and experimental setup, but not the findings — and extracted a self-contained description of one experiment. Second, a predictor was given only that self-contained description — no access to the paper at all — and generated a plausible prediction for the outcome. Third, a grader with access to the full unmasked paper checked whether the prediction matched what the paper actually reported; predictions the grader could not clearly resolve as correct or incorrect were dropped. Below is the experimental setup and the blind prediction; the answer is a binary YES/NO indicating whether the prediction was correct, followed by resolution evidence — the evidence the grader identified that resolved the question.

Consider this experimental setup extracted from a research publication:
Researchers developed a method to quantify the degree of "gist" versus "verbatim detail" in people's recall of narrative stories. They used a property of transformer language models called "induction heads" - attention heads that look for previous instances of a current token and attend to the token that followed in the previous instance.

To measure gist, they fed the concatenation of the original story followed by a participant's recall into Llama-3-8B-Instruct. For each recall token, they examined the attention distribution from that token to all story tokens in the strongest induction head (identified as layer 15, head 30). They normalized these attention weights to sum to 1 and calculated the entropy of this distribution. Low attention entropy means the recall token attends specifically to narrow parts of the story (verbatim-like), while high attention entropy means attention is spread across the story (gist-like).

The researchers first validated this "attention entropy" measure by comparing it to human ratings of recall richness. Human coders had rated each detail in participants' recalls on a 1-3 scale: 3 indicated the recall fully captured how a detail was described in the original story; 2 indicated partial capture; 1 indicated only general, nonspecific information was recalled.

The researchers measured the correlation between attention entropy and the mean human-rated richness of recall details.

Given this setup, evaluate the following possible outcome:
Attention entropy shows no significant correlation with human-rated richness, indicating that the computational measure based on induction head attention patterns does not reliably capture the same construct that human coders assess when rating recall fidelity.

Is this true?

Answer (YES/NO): NO